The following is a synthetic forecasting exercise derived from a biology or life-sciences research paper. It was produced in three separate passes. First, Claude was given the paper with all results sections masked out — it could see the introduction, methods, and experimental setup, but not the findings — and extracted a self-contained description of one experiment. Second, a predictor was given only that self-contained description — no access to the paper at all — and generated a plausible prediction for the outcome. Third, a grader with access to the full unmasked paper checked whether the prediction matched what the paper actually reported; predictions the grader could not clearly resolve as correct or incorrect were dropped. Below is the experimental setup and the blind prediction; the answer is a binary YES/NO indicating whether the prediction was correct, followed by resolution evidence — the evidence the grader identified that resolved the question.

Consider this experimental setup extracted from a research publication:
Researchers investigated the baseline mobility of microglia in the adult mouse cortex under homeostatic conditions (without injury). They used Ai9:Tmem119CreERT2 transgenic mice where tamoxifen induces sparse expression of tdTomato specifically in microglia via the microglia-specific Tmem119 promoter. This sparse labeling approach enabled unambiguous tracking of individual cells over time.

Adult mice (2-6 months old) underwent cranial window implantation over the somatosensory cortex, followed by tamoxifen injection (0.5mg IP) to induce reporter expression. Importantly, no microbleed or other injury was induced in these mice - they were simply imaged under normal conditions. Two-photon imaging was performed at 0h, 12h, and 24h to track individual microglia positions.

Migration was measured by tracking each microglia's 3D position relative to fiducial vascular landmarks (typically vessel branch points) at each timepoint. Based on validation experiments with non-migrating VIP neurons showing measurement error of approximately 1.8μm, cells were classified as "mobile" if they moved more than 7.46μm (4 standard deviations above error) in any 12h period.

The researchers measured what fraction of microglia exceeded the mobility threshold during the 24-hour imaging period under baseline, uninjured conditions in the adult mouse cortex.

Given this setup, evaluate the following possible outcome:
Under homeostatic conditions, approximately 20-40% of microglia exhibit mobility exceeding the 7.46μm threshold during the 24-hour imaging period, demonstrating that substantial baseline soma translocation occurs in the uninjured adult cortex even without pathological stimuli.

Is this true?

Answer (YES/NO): NO